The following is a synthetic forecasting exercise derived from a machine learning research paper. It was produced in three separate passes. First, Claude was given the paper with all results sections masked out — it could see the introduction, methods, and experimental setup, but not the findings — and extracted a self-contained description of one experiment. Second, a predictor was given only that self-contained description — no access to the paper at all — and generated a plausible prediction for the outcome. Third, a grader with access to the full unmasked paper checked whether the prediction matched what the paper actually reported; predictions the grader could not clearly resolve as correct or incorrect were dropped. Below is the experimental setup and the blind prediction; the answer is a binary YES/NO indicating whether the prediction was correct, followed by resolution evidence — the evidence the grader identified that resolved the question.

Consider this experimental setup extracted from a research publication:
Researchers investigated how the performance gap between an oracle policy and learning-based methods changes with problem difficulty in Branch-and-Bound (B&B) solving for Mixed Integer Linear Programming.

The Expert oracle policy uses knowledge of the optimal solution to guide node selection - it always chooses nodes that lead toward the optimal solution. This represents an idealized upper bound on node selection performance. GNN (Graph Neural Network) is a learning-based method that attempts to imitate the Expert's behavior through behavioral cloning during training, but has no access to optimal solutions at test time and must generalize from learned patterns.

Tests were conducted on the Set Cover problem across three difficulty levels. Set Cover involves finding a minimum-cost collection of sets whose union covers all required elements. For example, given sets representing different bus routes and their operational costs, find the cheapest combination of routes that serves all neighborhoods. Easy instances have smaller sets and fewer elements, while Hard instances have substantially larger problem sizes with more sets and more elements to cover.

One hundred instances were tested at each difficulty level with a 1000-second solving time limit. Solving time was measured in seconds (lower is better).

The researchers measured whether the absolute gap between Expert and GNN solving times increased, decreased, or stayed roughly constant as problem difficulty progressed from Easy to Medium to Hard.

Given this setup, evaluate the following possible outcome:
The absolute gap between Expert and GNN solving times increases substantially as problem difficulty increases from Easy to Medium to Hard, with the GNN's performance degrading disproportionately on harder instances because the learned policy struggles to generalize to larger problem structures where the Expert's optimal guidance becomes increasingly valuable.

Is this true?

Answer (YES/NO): NO